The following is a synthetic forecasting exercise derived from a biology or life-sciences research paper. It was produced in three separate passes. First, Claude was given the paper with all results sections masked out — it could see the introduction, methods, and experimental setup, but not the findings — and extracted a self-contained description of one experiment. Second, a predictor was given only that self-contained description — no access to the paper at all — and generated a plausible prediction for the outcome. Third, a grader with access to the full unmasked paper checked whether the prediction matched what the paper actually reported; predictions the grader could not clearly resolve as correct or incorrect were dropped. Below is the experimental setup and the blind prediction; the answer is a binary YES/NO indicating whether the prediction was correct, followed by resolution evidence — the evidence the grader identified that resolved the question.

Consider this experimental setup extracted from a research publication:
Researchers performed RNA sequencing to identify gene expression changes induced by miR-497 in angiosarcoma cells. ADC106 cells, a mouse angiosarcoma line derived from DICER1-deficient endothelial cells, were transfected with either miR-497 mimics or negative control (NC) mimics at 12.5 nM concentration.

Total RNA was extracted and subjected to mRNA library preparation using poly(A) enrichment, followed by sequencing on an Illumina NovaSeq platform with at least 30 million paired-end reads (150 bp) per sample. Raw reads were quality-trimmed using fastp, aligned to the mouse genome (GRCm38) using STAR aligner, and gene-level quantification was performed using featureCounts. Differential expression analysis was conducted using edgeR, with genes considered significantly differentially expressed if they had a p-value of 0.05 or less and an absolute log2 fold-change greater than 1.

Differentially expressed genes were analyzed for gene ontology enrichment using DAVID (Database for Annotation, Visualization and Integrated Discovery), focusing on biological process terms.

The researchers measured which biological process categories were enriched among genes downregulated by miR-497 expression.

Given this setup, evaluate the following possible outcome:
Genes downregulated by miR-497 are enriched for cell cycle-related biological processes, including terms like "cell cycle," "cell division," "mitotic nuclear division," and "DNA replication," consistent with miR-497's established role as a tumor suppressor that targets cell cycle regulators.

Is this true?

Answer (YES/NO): NO